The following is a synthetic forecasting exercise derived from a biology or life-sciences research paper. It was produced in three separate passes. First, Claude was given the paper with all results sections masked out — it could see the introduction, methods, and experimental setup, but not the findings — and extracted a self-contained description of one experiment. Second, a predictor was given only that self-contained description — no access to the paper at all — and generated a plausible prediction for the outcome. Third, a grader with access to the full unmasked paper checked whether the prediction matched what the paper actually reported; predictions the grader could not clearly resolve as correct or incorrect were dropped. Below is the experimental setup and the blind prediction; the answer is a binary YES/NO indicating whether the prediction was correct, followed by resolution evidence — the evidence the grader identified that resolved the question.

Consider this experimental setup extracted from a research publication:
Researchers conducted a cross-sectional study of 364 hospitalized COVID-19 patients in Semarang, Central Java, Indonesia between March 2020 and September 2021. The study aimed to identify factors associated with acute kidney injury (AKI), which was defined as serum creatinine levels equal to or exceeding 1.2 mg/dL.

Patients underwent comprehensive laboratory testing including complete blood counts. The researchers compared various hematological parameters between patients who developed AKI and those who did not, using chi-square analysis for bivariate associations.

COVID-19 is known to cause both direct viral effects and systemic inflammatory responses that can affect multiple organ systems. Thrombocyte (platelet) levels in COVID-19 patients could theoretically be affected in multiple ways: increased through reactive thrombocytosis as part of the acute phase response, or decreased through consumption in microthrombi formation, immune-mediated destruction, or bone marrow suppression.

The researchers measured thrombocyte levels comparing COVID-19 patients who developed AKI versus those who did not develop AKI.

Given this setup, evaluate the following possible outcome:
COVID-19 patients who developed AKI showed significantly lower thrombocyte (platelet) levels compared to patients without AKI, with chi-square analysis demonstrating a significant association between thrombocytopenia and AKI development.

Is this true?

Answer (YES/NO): YES